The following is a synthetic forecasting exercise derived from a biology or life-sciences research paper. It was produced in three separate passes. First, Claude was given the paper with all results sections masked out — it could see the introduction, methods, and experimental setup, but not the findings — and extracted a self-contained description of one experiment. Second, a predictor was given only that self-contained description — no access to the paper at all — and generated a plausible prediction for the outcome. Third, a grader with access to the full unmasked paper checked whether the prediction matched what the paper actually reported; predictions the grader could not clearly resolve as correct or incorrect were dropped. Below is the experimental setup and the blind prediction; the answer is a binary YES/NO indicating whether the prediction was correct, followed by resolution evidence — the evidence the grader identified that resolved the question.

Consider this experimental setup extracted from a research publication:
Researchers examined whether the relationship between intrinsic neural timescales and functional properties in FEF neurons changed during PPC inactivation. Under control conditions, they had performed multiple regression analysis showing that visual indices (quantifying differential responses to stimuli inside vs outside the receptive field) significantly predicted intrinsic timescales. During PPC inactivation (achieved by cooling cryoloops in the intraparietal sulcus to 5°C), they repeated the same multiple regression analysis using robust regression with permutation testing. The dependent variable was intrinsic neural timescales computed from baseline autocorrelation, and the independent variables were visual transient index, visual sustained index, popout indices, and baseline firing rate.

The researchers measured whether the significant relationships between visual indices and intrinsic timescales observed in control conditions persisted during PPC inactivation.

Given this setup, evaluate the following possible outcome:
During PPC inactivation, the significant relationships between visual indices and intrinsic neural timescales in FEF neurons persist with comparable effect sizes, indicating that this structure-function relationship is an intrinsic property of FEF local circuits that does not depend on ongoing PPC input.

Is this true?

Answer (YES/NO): NO